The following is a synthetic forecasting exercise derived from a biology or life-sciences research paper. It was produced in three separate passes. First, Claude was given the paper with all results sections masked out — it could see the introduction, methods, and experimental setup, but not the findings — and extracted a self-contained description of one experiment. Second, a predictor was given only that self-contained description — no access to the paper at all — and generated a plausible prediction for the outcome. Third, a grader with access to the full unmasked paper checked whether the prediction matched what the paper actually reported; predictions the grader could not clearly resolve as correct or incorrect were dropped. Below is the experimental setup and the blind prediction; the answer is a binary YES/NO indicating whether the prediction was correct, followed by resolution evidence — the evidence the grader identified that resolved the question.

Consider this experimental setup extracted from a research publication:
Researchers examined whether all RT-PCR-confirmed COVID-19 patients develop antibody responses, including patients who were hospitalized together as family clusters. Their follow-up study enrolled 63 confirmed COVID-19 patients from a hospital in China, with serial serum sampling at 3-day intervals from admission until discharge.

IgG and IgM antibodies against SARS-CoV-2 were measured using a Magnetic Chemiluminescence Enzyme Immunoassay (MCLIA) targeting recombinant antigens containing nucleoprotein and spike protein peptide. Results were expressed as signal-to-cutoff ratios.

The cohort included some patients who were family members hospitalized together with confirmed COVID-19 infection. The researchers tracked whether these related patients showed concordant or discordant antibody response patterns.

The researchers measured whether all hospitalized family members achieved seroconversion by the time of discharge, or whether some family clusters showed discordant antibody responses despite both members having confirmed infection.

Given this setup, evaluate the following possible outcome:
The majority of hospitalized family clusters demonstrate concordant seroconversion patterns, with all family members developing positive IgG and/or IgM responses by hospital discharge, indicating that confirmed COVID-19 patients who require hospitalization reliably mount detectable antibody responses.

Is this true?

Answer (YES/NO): NO